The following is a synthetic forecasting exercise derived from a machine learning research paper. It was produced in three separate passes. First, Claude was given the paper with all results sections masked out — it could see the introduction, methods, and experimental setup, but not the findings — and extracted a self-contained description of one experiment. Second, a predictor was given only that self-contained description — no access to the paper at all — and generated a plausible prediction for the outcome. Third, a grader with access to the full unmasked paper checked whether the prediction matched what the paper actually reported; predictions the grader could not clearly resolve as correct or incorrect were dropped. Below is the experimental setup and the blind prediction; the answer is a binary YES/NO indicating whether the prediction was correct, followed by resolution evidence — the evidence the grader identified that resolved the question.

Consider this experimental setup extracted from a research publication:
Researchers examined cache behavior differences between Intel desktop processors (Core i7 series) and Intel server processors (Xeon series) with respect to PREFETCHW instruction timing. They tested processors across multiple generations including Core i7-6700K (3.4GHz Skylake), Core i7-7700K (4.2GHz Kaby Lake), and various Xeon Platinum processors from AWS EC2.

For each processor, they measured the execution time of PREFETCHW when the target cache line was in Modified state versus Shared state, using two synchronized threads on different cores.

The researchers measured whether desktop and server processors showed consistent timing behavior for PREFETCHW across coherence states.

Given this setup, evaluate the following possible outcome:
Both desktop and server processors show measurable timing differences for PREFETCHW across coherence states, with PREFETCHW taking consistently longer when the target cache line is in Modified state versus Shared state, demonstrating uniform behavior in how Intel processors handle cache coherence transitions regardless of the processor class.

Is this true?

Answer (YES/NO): NO